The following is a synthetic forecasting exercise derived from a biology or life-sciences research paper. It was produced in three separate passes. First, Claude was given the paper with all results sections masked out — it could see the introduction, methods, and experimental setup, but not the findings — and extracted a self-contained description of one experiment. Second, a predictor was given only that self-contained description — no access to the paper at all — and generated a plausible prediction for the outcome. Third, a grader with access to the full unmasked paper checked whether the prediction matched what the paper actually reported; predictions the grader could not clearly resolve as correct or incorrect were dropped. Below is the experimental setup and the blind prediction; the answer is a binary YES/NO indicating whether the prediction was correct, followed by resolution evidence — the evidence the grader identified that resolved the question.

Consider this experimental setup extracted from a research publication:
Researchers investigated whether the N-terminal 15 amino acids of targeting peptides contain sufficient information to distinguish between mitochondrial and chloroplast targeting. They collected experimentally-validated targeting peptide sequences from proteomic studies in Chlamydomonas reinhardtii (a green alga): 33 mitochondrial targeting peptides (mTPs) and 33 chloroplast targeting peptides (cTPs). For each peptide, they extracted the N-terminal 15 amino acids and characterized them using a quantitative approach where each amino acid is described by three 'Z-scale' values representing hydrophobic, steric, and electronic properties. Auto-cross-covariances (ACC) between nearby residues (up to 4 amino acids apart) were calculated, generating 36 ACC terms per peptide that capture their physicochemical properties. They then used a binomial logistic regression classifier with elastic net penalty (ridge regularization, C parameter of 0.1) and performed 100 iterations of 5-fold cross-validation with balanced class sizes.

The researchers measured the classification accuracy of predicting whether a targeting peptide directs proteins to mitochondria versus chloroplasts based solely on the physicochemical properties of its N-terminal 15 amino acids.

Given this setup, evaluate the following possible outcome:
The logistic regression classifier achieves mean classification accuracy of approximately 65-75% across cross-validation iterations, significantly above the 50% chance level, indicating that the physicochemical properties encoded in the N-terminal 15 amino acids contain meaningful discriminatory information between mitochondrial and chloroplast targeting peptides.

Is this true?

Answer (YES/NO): NO